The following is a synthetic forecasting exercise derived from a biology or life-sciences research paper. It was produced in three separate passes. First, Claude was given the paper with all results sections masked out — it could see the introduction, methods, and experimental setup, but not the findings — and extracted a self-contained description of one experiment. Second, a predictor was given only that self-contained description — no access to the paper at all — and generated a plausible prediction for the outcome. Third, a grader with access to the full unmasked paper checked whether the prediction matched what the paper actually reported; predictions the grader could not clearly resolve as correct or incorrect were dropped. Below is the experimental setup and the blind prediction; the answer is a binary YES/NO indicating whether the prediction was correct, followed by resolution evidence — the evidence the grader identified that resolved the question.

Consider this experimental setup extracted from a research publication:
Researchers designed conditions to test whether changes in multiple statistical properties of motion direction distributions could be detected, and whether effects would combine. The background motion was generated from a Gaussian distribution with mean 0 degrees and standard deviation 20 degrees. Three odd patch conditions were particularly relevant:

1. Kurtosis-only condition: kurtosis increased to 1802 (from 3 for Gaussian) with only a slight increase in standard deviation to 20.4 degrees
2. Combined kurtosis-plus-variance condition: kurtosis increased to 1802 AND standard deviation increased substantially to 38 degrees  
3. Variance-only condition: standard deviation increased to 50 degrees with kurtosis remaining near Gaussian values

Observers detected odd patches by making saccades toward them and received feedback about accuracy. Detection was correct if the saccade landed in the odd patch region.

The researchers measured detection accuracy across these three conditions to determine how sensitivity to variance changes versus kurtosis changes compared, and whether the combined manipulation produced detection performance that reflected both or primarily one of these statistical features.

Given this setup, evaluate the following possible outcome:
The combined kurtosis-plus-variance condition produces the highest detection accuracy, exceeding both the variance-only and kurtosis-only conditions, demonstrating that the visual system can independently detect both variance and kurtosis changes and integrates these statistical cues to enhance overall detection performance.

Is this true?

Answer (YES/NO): NO